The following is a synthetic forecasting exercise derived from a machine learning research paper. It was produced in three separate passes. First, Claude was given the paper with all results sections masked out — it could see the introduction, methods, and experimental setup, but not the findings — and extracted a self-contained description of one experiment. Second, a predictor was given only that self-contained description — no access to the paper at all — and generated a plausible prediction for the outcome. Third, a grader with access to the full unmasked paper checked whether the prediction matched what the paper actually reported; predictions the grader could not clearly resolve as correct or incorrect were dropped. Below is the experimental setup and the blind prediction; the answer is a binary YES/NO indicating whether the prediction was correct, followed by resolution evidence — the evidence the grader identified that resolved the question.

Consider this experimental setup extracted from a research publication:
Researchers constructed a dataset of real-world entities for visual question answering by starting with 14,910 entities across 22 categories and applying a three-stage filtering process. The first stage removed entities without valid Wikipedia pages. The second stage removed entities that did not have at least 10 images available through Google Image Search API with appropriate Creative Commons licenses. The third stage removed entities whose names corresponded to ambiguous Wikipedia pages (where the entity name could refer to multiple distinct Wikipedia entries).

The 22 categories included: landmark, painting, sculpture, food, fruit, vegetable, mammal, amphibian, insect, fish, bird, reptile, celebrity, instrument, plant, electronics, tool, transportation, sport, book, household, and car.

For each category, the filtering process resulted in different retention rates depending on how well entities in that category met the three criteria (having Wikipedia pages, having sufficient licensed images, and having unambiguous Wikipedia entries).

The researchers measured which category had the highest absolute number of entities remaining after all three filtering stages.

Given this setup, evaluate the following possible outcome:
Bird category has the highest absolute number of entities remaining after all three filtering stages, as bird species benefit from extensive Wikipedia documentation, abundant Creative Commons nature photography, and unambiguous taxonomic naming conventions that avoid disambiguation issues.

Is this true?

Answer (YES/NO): NO